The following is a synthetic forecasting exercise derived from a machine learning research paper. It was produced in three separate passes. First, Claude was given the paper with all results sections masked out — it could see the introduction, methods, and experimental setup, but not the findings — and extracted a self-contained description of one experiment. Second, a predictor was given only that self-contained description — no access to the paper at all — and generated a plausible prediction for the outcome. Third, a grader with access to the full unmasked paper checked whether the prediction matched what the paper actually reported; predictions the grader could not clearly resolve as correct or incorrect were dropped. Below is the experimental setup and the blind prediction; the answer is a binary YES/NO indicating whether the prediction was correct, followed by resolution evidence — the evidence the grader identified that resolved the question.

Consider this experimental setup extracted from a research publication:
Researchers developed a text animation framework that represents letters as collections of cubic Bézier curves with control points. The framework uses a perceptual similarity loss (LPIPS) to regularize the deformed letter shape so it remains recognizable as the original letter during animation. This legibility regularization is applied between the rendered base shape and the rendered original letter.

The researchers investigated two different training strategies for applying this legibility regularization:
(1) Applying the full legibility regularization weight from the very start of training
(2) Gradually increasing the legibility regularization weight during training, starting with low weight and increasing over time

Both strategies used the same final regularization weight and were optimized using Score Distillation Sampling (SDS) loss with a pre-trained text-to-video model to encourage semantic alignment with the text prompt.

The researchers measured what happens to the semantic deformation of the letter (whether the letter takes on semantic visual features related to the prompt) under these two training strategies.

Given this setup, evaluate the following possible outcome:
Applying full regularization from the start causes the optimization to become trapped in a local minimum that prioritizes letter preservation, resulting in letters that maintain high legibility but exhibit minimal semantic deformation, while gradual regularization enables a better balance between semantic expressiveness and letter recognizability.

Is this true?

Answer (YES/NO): NO